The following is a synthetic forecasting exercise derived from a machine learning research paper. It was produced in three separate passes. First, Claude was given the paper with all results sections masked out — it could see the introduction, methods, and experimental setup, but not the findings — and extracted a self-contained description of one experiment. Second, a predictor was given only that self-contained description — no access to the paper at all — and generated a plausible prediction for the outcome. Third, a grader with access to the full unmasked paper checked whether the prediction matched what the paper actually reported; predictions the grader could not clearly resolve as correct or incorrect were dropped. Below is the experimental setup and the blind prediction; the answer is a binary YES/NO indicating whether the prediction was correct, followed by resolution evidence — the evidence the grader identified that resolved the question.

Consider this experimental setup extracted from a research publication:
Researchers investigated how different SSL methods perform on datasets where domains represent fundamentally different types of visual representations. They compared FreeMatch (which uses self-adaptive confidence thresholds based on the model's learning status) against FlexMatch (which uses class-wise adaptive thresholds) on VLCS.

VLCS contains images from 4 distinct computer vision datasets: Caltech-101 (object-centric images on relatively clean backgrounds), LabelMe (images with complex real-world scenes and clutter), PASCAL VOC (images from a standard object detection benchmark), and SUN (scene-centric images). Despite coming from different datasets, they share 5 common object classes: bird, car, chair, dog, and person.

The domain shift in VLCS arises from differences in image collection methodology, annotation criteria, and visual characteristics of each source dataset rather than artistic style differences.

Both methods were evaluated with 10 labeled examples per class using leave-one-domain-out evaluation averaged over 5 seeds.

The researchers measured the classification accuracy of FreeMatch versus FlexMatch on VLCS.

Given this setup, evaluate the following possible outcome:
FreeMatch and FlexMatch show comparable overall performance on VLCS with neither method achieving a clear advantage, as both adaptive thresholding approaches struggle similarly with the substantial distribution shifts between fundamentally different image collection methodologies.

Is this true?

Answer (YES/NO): NO